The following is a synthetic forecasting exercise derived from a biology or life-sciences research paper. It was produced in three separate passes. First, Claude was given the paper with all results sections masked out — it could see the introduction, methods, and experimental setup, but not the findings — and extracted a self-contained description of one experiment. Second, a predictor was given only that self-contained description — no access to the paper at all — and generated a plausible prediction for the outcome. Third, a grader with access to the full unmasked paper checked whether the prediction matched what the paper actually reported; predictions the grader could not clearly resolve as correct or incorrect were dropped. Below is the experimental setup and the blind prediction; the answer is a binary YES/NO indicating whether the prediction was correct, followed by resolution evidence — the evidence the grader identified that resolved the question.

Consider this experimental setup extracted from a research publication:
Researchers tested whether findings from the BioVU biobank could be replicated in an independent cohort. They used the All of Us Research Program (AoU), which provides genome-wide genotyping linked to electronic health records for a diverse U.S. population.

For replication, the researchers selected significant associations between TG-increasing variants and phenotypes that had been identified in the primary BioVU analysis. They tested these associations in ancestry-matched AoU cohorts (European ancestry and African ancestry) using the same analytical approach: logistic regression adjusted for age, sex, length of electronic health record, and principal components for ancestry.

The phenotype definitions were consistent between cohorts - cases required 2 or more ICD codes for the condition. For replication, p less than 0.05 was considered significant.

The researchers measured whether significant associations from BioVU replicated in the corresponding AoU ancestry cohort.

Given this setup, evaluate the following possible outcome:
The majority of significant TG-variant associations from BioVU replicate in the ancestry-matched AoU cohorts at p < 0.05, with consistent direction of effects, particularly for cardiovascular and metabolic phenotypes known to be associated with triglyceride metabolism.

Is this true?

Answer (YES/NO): NO